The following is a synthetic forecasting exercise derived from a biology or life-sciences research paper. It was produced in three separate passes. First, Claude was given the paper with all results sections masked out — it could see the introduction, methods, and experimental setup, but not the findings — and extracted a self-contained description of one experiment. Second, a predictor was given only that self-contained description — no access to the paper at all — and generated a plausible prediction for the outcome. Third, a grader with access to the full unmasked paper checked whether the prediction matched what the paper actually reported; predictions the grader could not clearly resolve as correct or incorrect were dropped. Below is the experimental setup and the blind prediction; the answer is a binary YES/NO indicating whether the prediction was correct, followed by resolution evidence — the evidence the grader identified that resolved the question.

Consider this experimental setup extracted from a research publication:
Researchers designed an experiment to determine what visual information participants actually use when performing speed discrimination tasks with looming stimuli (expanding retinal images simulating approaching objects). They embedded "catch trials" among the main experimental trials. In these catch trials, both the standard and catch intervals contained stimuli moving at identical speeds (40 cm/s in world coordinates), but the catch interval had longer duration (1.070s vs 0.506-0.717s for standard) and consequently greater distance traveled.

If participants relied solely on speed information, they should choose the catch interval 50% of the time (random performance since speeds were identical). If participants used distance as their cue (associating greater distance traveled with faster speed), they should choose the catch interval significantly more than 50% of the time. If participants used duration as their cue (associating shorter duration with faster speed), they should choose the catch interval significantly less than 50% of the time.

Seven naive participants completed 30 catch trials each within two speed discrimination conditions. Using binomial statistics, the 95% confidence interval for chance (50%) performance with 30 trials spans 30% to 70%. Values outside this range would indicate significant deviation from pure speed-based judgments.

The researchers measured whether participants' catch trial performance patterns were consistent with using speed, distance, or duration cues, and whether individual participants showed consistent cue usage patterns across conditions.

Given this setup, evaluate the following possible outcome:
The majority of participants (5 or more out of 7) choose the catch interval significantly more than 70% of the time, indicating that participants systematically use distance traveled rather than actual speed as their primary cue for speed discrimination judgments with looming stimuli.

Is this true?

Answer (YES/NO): NO